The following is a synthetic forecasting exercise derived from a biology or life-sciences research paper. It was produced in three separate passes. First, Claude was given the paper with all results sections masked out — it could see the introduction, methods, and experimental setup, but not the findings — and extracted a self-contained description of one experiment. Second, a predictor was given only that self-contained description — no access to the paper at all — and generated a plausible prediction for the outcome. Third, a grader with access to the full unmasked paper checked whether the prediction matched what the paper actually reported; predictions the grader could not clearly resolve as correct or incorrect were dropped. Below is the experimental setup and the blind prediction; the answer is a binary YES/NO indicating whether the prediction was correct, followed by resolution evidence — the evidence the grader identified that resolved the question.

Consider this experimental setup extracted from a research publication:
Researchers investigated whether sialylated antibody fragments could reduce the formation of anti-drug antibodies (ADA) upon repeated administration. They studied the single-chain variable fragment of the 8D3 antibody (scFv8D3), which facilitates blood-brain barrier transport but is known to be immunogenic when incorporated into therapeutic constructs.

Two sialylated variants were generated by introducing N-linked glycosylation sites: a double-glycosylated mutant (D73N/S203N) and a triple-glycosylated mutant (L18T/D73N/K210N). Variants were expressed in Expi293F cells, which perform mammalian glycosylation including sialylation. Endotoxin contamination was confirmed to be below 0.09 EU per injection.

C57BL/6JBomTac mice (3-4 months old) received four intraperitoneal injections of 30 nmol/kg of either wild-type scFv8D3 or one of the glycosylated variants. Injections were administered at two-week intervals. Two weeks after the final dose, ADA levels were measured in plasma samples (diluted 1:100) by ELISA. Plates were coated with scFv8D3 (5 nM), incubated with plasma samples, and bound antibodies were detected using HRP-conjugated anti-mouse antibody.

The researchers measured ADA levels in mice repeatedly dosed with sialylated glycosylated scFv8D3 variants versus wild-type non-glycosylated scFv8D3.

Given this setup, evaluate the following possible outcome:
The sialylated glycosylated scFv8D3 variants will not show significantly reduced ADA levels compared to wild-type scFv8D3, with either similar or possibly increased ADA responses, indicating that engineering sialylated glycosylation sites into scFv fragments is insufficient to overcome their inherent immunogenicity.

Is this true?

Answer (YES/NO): YES